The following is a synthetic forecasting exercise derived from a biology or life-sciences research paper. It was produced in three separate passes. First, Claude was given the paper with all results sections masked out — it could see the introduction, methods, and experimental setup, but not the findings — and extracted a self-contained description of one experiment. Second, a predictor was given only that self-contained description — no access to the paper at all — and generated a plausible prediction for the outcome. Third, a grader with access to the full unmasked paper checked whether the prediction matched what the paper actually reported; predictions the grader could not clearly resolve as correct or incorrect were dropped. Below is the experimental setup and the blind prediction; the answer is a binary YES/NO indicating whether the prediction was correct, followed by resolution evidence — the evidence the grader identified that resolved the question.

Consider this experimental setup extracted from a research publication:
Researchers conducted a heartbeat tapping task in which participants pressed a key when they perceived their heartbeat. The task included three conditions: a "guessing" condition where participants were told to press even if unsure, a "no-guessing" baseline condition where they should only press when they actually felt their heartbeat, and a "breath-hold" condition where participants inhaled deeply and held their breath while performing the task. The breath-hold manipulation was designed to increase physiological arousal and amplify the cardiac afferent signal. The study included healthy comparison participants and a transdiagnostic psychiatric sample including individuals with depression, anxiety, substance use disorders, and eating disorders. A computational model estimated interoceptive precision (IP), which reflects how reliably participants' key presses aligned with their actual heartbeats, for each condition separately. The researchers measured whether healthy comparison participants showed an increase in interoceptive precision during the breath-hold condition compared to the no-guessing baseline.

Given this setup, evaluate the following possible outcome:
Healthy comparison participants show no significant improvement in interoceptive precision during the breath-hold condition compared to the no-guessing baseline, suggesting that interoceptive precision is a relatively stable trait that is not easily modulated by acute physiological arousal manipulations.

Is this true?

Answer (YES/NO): NO